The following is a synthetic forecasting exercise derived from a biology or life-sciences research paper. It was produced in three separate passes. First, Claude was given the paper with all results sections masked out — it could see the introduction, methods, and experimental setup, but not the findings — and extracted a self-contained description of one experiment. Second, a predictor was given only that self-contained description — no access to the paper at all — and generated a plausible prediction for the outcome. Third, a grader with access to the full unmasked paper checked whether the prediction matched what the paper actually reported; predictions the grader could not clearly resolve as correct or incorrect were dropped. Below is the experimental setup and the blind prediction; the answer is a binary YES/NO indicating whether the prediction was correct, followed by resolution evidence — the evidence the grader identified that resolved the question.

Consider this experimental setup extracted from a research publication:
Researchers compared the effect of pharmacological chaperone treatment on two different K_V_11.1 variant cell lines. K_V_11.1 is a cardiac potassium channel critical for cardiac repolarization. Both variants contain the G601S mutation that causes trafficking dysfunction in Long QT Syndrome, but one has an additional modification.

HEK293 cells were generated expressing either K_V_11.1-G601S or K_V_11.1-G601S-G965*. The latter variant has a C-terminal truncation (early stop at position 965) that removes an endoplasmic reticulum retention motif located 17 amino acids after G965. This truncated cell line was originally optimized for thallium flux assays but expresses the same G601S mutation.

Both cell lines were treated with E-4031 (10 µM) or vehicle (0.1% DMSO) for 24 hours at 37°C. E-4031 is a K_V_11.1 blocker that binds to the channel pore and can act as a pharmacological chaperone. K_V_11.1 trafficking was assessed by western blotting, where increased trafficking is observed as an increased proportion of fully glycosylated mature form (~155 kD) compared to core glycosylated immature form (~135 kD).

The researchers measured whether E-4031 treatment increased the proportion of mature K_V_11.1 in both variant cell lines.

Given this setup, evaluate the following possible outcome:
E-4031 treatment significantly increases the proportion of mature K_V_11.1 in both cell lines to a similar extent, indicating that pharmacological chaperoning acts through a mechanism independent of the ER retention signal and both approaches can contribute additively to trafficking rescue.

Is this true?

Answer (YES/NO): NO